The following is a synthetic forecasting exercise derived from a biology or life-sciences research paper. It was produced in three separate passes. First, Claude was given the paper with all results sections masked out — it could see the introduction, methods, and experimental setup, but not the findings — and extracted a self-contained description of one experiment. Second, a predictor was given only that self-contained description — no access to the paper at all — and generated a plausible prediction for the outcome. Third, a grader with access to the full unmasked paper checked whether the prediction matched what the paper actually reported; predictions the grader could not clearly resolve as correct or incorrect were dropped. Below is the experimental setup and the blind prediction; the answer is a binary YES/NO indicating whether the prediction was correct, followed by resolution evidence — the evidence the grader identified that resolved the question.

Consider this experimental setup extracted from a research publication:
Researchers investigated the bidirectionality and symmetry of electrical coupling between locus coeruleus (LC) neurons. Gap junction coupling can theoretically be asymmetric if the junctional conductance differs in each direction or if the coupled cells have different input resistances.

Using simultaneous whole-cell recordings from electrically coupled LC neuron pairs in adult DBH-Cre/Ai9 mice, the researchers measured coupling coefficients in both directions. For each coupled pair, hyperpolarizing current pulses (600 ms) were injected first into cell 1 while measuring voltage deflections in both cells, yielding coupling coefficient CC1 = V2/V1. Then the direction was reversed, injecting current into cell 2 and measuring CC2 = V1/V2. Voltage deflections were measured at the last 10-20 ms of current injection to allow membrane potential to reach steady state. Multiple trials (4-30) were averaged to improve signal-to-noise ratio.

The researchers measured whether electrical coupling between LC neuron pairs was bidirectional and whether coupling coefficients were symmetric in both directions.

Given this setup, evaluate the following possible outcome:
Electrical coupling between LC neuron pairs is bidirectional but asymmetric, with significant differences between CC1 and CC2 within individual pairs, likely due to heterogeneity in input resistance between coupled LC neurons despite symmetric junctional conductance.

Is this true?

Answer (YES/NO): NO